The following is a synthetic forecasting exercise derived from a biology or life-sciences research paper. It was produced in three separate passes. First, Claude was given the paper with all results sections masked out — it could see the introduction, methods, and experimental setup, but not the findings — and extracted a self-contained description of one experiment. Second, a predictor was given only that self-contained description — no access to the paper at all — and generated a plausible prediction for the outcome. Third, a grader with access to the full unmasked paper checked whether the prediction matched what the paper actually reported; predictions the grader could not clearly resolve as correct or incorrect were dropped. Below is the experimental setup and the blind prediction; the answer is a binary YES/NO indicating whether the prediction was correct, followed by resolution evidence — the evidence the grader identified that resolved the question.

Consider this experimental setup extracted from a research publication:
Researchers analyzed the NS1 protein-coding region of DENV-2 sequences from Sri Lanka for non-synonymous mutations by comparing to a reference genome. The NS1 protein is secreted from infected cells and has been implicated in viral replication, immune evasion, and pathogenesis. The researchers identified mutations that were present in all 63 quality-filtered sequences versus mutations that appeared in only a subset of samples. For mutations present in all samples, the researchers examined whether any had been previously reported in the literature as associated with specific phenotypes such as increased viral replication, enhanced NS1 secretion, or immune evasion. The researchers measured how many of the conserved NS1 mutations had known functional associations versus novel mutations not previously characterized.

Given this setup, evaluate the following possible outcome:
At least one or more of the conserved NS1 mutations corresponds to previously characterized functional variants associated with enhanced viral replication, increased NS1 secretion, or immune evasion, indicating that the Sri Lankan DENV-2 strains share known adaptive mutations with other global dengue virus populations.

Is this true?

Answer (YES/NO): YES